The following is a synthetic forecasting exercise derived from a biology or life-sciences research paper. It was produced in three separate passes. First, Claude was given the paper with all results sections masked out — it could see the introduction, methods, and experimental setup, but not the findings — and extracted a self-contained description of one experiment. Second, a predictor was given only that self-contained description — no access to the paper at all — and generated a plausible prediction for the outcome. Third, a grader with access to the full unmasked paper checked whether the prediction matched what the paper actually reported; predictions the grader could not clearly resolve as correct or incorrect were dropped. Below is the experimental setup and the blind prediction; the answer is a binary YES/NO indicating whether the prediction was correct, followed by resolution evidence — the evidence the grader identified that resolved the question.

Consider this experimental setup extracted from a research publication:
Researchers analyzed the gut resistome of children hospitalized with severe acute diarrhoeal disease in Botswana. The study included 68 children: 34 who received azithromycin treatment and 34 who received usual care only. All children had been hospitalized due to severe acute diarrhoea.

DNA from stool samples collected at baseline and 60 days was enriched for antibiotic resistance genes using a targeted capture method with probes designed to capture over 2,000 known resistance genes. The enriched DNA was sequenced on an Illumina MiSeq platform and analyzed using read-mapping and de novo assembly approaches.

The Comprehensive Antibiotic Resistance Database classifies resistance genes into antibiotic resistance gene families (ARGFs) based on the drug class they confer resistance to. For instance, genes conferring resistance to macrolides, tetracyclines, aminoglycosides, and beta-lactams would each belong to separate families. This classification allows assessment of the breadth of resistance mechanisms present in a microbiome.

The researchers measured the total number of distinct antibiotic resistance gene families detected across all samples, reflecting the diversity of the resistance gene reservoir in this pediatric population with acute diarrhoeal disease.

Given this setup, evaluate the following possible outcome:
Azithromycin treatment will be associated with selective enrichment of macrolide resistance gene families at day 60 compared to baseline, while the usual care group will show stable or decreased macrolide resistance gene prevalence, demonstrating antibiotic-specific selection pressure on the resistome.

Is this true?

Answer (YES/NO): NO